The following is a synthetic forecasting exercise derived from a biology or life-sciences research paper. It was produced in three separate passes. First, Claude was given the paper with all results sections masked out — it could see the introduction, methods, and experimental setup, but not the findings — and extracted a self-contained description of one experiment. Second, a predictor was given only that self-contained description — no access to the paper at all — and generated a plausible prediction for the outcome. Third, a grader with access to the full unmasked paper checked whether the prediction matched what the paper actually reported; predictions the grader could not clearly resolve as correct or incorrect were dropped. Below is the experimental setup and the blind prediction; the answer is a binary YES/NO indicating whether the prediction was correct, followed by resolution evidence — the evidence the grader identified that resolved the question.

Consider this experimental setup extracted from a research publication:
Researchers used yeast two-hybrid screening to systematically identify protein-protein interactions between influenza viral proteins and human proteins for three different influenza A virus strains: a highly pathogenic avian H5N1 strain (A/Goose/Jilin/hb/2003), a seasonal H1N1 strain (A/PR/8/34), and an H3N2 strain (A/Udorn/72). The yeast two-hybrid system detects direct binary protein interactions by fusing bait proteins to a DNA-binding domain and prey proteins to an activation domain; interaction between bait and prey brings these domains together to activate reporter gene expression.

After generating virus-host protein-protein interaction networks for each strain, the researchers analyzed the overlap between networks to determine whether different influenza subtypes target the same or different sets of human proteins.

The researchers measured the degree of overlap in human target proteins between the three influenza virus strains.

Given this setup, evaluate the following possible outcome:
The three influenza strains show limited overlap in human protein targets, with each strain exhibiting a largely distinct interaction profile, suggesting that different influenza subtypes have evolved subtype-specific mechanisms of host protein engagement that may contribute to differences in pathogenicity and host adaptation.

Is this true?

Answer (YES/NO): YES